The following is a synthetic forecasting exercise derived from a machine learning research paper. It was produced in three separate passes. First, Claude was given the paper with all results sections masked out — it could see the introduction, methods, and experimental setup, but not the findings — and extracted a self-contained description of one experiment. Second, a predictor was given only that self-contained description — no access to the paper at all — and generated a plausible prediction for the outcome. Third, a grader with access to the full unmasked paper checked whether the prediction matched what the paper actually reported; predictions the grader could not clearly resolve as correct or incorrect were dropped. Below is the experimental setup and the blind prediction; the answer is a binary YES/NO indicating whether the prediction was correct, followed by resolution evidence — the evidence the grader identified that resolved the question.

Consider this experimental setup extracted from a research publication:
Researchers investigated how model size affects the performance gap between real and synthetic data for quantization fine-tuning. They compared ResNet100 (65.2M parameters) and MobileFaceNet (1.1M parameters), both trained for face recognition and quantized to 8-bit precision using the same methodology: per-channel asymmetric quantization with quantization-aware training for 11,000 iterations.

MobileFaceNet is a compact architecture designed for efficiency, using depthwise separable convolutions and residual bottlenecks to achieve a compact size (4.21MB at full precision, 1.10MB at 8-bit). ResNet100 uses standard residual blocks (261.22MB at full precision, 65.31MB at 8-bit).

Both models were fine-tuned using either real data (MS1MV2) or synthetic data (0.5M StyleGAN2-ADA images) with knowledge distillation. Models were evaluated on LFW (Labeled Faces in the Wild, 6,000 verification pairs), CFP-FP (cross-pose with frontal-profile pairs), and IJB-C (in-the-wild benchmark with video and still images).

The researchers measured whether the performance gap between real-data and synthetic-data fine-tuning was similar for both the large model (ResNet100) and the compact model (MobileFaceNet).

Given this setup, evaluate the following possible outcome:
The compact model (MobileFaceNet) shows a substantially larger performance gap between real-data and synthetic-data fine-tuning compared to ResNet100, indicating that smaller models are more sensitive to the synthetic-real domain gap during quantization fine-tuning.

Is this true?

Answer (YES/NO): YES